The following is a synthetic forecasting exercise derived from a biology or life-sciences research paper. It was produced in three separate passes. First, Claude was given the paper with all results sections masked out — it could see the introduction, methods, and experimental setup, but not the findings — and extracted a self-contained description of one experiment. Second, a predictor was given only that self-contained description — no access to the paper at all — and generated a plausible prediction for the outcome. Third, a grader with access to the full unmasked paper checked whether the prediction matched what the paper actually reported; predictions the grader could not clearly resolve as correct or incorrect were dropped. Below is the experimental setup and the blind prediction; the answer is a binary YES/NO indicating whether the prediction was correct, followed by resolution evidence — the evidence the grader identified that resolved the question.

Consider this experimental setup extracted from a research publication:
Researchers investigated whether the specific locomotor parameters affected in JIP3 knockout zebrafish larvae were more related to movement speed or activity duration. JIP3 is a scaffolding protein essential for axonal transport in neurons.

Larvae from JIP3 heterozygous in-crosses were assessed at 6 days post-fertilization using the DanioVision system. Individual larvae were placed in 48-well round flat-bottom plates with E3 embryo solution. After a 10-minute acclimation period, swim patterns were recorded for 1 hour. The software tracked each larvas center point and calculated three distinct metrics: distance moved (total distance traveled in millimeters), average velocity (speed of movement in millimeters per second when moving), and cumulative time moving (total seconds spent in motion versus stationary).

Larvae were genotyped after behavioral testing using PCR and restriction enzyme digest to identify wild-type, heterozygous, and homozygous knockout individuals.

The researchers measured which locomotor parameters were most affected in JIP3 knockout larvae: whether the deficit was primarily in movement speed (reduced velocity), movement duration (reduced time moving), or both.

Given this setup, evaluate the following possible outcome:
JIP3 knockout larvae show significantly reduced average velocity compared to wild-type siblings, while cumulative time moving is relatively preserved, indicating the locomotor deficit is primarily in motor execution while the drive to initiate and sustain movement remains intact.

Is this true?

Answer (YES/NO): NO